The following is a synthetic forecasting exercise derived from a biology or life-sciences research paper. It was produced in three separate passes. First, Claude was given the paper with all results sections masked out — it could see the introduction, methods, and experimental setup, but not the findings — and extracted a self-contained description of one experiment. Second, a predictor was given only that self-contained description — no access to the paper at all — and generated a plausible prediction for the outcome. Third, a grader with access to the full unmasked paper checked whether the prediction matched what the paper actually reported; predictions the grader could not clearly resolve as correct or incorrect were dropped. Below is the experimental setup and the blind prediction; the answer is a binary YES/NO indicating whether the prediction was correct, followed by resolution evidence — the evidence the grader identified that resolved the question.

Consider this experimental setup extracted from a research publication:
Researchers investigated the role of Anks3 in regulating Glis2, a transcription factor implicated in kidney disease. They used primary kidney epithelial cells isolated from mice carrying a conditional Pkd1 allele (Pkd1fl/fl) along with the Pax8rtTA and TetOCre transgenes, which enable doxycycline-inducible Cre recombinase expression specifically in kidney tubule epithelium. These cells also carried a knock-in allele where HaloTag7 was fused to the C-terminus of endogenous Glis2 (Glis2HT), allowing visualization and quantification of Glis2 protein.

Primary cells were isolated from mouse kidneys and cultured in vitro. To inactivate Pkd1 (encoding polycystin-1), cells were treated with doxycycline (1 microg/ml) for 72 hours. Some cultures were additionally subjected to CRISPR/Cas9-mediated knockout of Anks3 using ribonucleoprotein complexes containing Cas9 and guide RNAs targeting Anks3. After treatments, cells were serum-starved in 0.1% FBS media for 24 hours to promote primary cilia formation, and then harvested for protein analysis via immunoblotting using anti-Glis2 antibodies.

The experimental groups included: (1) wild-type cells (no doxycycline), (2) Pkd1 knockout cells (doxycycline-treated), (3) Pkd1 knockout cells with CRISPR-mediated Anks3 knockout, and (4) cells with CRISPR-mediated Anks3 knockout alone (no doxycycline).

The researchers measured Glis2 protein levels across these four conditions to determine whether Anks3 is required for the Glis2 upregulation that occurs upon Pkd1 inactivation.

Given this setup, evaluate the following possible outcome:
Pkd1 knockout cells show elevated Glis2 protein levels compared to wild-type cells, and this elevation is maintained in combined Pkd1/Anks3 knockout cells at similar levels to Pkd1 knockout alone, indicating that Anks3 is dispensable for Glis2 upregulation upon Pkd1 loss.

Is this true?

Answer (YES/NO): NO